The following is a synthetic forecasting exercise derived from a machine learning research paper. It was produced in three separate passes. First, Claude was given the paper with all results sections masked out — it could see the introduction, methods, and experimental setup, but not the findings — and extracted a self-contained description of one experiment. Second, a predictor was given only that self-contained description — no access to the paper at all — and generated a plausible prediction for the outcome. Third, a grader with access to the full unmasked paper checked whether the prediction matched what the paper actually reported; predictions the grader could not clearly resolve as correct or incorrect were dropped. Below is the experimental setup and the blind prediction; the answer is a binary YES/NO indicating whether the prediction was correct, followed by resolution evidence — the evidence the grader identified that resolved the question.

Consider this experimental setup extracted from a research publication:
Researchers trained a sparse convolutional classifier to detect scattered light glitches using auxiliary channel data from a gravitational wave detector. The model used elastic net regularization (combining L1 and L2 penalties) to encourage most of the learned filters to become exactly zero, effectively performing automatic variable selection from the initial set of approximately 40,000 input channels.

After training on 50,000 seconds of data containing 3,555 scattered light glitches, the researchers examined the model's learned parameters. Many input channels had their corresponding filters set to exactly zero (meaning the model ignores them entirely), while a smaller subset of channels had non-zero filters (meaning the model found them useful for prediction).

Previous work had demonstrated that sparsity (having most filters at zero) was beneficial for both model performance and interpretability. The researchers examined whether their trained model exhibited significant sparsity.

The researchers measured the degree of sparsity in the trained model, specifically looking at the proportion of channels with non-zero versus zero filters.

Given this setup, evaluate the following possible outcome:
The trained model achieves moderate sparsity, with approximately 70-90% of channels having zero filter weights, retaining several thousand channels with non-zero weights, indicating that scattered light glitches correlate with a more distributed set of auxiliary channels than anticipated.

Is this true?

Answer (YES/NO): NO